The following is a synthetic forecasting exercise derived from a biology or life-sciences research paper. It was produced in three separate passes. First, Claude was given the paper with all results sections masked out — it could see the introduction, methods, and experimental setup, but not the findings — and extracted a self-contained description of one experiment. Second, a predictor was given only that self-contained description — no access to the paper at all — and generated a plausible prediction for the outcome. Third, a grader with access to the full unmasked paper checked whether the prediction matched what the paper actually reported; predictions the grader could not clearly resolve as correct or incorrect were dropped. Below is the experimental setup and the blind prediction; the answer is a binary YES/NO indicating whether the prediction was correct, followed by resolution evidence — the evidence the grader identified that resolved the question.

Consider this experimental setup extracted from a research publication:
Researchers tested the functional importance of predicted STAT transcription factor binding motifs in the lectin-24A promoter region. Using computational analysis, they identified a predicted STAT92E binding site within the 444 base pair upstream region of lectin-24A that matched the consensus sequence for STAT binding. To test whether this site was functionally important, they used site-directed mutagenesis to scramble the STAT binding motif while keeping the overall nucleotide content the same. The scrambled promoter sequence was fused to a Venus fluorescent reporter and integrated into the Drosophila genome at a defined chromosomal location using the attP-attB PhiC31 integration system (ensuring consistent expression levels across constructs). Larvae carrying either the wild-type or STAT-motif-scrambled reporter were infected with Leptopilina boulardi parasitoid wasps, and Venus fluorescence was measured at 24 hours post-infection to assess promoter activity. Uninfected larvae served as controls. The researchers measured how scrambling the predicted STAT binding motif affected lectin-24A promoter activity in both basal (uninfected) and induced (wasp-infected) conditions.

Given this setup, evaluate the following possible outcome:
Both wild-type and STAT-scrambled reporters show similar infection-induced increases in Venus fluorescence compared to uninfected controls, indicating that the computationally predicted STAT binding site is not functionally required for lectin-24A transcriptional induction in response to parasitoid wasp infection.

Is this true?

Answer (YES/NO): NO